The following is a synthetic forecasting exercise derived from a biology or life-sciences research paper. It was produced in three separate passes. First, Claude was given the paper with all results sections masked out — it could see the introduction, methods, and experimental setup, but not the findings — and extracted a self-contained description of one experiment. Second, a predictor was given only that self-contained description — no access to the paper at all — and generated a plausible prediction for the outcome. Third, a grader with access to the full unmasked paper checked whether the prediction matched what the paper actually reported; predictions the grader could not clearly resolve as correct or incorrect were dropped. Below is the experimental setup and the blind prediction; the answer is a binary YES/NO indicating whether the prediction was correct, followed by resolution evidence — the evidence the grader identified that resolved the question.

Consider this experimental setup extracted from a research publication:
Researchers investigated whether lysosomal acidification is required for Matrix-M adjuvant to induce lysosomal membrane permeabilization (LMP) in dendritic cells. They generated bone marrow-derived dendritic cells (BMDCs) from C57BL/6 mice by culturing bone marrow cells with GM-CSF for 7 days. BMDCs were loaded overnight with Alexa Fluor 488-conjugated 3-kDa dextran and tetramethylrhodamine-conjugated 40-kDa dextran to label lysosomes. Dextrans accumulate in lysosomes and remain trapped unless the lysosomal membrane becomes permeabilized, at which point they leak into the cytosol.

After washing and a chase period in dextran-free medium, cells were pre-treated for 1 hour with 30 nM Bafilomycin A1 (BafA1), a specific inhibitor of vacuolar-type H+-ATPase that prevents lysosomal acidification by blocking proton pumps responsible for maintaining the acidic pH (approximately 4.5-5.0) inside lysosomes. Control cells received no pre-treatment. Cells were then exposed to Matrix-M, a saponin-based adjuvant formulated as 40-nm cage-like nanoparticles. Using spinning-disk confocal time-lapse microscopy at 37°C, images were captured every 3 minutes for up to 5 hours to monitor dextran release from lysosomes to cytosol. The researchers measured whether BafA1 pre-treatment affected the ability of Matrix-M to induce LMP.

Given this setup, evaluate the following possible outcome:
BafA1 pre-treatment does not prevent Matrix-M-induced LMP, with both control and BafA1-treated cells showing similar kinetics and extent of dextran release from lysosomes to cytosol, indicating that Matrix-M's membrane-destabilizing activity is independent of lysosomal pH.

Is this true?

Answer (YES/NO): NO